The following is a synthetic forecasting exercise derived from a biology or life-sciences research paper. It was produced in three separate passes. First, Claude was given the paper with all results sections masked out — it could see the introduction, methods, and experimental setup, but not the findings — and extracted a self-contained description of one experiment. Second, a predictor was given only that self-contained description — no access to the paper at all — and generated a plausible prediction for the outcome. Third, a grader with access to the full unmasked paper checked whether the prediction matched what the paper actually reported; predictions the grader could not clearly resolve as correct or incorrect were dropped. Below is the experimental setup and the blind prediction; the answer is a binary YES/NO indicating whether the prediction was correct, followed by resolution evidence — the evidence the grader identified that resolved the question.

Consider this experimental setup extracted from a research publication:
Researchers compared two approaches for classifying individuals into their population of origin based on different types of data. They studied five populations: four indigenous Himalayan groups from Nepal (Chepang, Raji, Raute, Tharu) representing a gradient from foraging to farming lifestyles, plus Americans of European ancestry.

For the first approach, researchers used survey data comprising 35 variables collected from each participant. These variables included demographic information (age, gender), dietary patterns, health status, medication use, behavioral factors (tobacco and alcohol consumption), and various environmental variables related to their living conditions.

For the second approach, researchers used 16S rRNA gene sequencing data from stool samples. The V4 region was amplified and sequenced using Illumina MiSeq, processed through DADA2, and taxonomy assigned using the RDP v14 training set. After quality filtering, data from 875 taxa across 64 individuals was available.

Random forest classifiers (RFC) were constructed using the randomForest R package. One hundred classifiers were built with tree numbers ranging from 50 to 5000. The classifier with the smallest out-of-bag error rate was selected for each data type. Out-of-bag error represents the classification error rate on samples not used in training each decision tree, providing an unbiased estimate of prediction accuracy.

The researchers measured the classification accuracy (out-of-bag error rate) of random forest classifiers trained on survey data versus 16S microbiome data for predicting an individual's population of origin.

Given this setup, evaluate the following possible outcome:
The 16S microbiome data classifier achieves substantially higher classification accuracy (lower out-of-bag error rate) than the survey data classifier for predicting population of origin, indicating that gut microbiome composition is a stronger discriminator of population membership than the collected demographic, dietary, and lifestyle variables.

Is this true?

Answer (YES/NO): NO